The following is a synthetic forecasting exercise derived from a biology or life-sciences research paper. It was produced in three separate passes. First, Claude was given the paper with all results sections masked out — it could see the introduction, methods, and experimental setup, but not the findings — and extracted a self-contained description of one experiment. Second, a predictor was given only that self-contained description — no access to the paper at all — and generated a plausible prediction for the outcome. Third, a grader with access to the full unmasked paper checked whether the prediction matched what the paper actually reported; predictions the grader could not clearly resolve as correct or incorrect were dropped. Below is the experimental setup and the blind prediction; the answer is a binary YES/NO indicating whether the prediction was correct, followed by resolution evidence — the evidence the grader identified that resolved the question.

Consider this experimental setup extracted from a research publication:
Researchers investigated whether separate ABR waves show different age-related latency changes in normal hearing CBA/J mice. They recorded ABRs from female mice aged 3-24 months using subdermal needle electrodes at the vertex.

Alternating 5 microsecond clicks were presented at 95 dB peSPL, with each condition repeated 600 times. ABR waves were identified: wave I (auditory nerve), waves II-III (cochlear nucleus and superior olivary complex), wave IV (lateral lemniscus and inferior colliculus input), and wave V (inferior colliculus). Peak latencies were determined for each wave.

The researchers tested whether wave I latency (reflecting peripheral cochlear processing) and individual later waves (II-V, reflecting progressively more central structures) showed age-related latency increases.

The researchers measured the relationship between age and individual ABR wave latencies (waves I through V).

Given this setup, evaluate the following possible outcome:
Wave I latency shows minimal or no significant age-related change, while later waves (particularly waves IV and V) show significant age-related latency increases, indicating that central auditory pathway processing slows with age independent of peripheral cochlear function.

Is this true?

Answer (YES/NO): NO